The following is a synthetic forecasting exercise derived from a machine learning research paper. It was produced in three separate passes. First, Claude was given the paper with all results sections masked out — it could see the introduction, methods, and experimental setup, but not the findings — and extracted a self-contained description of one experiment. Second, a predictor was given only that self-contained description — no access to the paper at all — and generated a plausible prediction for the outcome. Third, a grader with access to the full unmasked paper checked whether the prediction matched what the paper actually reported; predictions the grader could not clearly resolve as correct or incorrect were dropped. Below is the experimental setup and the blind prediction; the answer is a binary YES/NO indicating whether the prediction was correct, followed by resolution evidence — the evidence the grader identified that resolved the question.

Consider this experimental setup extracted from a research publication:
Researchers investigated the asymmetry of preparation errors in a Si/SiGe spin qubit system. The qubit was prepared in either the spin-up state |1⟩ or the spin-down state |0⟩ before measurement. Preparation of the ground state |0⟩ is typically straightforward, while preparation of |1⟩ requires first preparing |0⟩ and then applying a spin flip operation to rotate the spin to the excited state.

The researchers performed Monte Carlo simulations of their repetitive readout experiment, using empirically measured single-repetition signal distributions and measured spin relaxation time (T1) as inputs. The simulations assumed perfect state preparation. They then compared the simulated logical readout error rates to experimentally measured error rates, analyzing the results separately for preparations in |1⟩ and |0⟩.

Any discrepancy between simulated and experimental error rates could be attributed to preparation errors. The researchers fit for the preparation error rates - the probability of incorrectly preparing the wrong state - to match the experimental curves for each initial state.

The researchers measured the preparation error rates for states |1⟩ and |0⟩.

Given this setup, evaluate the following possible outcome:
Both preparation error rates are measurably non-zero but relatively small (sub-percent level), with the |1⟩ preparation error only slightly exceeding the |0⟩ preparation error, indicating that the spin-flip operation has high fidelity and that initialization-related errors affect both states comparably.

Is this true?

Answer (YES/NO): NO